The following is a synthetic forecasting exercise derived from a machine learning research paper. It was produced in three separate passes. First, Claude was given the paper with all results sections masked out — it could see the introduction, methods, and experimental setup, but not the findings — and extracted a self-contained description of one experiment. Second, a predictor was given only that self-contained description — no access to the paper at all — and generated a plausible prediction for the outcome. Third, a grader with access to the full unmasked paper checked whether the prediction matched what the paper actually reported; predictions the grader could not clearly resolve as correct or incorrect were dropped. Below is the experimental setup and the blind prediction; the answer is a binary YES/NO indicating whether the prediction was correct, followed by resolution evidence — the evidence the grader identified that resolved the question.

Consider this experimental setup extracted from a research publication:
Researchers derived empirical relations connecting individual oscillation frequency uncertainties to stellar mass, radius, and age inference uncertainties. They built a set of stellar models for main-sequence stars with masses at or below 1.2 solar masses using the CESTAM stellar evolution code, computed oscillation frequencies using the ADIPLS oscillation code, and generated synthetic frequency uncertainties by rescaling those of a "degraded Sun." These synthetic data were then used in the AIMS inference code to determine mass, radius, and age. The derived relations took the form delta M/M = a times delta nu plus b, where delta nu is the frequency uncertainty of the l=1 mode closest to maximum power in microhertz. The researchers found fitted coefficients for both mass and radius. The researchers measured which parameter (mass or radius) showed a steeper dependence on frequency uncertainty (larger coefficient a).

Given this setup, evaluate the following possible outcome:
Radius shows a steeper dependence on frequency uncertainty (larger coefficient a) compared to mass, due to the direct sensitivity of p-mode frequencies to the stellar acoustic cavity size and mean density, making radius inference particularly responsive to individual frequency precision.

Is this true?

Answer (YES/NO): NO